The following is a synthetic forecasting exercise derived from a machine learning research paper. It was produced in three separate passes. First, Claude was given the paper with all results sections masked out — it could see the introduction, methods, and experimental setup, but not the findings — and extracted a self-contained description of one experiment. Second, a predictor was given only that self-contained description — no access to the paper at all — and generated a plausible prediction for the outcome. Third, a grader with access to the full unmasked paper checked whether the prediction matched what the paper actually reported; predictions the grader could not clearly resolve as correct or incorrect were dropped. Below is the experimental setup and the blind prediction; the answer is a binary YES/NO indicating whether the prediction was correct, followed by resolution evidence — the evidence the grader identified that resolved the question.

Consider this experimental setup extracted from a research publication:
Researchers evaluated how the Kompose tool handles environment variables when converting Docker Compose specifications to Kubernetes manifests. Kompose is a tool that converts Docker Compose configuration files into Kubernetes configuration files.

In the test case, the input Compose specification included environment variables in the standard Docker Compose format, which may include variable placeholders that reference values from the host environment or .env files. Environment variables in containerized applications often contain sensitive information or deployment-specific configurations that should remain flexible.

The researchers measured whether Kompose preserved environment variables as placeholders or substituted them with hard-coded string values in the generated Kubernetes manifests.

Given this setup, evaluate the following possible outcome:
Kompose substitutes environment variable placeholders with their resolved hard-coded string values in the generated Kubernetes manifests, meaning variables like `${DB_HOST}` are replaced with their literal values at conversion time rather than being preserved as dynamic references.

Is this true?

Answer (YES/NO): YES